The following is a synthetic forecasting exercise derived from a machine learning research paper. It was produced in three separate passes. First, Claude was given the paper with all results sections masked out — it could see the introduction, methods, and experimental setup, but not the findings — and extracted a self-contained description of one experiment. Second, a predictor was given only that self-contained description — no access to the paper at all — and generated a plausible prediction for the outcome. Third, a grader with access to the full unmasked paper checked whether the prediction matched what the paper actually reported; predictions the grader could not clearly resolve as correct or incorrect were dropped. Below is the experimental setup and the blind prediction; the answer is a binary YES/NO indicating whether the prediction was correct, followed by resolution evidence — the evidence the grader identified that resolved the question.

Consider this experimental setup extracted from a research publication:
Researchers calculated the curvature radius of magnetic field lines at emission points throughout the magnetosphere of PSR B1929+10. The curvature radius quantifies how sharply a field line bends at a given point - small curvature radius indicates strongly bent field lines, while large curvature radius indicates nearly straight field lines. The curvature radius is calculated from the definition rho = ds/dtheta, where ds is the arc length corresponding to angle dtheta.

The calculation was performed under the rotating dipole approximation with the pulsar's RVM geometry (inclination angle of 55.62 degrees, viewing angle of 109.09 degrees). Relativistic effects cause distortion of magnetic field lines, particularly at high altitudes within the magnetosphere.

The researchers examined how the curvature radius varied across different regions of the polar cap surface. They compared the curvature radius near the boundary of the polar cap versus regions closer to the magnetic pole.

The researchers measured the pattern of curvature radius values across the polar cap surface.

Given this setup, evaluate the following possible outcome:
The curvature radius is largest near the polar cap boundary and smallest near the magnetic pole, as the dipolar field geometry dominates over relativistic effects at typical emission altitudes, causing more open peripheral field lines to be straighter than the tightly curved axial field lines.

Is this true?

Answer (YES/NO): NO